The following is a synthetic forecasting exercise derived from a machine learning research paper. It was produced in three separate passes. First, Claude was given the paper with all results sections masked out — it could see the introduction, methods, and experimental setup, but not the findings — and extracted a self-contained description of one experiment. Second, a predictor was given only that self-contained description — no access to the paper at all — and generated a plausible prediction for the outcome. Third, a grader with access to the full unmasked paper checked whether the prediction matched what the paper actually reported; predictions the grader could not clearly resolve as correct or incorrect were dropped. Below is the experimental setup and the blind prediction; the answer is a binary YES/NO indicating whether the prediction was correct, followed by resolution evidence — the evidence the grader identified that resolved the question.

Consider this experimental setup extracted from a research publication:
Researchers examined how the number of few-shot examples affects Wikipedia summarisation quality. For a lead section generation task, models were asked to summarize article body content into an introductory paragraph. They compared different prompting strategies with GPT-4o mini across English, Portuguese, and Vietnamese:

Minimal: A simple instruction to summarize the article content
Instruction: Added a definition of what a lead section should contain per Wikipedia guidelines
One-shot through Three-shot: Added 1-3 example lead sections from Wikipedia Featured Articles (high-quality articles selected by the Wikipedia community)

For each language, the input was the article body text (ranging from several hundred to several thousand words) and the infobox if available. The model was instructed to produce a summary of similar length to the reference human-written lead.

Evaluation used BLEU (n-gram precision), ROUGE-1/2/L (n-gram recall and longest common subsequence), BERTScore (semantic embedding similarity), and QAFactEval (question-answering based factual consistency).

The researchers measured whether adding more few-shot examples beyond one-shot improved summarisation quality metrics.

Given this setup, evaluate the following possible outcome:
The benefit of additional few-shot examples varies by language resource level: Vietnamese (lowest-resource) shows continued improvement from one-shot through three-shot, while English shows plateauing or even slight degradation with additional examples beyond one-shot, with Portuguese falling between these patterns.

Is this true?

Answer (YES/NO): NO